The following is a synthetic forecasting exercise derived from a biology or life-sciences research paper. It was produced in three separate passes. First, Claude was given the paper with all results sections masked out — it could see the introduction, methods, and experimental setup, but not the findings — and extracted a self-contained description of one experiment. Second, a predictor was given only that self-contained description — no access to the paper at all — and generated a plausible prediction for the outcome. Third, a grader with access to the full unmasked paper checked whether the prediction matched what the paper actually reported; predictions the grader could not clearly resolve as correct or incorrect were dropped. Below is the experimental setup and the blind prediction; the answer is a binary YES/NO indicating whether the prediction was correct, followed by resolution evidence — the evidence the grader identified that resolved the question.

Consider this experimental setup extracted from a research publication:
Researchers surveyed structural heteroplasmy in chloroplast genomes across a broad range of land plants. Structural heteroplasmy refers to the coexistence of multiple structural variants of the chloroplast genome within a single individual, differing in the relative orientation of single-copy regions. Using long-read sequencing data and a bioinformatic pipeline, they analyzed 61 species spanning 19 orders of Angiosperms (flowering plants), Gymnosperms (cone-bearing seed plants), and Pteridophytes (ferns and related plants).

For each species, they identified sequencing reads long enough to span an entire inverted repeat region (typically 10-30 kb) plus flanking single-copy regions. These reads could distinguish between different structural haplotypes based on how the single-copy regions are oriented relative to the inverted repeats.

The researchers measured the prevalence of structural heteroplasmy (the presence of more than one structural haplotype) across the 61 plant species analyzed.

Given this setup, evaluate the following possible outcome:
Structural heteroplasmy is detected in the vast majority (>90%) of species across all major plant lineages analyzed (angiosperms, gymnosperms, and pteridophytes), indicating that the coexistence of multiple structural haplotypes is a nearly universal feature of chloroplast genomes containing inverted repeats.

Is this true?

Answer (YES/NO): NO